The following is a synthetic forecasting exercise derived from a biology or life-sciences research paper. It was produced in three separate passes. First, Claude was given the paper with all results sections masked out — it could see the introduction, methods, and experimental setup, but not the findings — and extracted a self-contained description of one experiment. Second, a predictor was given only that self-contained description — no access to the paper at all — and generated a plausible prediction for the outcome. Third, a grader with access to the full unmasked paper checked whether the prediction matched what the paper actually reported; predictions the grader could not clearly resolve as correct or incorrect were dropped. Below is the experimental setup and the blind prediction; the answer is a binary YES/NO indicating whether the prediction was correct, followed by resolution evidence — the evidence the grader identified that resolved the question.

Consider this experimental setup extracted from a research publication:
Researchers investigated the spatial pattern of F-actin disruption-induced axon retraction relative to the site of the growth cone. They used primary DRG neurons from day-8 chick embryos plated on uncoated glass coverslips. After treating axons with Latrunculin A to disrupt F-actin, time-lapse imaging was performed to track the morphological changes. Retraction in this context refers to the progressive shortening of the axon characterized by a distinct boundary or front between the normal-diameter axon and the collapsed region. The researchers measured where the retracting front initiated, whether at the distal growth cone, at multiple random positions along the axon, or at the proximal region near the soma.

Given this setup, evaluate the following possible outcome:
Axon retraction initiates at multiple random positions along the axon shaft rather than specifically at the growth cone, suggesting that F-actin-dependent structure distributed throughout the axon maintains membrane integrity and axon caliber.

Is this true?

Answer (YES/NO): NO